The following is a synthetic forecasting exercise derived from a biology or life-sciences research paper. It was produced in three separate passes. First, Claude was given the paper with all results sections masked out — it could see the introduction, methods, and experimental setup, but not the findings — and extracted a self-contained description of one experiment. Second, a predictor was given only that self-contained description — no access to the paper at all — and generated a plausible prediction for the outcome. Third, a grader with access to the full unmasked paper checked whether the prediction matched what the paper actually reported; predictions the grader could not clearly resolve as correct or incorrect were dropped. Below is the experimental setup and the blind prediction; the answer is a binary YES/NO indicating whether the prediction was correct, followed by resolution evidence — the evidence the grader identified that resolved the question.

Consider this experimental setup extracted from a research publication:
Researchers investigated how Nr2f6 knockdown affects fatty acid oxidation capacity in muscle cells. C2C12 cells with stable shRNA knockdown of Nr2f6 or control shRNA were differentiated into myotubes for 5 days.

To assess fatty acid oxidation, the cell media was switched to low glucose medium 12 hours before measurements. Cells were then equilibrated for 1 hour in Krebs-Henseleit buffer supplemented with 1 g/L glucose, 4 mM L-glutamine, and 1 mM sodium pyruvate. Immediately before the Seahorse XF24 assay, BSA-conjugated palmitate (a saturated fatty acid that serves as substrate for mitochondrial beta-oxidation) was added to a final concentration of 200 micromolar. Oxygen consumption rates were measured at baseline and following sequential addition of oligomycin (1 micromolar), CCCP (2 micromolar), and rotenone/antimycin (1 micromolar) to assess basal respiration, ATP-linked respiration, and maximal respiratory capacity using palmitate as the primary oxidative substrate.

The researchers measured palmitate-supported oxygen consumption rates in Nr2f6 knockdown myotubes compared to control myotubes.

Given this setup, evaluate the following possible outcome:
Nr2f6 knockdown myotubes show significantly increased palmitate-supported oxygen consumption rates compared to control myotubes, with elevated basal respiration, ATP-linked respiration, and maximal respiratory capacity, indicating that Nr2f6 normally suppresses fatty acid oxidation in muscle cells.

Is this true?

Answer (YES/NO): NO